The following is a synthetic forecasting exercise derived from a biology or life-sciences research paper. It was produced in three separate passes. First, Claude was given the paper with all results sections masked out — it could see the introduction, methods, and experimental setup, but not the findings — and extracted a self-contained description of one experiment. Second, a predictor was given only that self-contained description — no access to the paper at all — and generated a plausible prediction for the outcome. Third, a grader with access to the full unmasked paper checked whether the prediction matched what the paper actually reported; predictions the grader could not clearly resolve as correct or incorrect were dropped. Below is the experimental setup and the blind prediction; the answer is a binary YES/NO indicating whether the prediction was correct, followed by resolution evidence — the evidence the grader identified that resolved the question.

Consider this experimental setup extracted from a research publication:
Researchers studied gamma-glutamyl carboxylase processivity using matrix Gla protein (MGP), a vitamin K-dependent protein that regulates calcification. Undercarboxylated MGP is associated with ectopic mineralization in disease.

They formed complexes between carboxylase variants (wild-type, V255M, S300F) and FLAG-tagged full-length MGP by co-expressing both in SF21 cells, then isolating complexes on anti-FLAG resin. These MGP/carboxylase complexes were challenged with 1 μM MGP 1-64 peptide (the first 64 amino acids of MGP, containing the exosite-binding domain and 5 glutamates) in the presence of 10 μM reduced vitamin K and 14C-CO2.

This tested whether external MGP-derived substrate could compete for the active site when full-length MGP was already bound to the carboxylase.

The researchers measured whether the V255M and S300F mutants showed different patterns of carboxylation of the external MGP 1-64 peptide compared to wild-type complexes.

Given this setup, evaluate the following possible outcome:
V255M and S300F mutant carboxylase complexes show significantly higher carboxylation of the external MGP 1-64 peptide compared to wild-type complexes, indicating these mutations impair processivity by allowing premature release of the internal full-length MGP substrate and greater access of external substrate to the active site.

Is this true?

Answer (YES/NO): NO